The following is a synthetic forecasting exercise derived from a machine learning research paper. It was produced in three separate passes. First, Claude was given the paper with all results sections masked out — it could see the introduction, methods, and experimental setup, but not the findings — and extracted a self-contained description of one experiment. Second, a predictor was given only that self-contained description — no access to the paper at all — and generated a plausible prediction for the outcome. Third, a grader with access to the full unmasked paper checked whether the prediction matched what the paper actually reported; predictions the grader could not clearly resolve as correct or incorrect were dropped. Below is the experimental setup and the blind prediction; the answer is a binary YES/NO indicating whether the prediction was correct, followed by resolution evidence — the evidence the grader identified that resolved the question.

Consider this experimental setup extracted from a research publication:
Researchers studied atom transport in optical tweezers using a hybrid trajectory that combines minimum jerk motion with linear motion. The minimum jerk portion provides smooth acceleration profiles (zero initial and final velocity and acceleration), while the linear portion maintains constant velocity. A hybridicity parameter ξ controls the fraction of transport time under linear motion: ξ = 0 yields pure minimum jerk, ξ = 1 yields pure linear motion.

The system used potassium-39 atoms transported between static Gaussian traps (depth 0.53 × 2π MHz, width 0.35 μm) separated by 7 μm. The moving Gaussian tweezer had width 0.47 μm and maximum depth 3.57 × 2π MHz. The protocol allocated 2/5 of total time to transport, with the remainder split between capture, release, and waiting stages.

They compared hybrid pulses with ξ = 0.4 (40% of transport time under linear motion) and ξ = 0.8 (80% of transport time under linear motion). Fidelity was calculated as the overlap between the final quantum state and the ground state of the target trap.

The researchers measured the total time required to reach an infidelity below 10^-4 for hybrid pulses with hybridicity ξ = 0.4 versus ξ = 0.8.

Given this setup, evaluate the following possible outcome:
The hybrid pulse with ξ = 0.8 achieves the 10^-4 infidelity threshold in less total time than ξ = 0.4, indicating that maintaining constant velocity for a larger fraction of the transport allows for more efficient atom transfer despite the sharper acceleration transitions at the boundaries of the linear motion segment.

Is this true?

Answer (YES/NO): NO